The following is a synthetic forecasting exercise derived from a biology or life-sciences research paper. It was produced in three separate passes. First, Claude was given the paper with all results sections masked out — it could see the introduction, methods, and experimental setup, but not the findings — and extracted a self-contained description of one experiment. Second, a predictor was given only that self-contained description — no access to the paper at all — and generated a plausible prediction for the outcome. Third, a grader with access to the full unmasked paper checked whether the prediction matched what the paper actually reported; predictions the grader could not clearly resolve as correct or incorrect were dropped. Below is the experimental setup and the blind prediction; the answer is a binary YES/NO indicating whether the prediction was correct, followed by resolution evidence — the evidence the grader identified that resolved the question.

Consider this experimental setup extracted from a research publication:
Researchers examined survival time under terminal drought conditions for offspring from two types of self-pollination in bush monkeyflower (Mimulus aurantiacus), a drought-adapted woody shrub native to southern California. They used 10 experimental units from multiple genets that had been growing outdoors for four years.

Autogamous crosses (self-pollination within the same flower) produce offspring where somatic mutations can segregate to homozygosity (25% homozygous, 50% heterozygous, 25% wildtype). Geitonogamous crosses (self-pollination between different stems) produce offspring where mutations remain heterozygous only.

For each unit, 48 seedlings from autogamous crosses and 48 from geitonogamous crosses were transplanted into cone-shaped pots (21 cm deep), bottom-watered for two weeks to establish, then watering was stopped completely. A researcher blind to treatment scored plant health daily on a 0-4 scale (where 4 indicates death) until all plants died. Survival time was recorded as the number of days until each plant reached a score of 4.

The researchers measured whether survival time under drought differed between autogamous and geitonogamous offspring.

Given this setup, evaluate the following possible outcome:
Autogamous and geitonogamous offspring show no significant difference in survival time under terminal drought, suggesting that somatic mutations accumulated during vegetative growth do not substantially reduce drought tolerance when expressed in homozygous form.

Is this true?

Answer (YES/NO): NO